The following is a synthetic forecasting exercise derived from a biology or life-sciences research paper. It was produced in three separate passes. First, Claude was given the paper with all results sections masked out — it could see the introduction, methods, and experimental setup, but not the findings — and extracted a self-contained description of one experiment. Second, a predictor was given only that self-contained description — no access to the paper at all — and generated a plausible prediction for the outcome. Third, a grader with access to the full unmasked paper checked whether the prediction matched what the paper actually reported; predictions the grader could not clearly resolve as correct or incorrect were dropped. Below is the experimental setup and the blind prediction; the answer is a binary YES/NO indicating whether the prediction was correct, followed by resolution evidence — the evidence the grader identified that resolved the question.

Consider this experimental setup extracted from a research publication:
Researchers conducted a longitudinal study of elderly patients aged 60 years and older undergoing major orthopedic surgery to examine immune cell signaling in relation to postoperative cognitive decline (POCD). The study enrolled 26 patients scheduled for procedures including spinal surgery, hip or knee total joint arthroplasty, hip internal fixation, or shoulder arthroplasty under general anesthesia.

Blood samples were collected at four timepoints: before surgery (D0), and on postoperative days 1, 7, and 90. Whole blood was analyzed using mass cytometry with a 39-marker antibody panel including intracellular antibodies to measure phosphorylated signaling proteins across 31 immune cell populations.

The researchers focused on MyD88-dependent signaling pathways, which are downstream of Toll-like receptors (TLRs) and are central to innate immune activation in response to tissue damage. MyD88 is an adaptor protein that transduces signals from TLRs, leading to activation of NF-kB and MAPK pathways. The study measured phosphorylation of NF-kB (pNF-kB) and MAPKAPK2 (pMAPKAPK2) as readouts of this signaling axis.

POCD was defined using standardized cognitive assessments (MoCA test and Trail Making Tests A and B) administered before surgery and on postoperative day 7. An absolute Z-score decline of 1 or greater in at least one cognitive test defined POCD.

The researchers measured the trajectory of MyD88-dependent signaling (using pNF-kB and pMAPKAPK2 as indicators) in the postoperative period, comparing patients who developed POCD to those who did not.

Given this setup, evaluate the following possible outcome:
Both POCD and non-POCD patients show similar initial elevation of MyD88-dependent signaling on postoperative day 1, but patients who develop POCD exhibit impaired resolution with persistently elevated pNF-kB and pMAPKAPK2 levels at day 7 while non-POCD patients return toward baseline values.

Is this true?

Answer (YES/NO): NO